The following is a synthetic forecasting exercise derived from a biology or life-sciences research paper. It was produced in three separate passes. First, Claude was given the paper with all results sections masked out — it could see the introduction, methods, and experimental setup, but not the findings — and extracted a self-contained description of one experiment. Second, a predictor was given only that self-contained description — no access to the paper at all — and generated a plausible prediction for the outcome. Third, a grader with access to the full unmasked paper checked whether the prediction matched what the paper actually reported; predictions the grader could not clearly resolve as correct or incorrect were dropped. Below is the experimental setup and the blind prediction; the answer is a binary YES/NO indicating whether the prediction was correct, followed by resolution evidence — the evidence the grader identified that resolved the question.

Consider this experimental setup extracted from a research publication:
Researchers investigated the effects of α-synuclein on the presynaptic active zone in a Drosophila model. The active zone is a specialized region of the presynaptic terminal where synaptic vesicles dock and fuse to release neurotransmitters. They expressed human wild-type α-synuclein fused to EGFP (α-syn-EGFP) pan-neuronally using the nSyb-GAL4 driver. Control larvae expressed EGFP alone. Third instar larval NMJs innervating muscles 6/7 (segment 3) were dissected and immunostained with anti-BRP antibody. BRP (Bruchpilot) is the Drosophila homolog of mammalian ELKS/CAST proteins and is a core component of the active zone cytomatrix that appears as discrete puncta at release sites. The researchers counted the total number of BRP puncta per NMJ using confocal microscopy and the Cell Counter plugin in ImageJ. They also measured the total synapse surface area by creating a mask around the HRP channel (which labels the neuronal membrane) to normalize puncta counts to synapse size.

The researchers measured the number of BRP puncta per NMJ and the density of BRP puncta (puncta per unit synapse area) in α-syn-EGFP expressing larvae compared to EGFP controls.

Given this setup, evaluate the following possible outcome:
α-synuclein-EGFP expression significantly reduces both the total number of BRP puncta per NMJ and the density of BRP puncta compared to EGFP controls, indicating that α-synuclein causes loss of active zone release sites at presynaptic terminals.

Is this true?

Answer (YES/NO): YES